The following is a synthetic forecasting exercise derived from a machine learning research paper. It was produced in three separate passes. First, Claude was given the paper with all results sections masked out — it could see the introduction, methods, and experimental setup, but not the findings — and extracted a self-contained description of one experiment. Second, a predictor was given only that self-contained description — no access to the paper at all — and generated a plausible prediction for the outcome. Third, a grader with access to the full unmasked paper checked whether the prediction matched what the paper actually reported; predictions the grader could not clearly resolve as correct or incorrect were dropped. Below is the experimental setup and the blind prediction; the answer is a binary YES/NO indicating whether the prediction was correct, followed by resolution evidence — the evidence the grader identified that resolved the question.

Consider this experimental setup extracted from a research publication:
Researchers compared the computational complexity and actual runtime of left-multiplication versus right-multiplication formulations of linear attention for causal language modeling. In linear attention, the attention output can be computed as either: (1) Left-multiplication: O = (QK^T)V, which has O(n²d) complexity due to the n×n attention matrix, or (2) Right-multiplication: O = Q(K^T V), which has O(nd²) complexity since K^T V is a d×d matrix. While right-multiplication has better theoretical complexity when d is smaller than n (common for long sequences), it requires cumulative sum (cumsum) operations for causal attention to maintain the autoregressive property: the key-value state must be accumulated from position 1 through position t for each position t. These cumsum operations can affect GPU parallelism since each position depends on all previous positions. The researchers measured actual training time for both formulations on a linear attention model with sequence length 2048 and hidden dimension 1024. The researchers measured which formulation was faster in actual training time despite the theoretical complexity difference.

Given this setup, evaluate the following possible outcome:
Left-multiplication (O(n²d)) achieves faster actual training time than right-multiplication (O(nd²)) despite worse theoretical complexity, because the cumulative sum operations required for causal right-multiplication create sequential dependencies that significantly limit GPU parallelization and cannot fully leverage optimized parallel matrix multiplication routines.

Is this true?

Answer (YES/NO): YES